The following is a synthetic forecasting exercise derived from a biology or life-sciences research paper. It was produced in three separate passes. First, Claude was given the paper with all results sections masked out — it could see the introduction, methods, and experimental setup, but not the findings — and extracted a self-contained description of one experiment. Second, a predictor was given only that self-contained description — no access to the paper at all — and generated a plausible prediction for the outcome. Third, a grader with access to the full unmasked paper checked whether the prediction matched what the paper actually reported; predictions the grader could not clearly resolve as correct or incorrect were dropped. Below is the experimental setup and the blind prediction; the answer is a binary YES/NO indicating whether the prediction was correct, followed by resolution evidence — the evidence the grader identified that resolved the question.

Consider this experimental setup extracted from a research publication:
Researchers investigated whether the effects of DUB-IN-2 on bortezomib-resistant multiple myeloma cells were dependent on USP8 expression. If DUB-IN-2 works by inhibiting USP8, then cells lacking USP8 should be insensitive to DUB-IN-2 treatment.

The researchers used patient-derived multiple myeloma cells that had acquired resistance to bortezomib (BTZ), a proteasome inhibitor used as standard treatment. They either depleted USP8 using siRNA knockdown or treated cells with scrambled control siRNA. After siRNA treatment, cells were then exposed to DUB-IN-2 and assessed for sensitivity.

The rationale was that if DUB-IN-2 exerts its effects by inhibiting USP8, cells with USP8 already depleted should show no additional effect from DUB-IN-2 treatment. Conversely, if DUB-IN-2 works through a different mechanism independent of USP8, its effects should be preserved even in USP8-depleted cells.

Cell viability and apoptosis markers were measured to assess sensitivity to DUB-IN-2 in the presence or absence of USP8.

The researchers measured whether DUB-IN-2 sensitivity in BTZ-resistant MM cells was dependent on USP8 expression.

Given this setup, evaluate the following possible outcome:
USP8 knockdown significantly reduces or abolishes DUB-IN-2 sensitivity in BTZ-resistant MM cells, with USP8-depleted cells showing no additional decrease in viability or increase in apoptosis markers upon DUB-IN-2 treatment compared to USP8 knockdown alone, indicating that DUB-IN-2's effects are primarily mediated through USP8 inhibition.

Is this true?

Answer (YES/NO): NO